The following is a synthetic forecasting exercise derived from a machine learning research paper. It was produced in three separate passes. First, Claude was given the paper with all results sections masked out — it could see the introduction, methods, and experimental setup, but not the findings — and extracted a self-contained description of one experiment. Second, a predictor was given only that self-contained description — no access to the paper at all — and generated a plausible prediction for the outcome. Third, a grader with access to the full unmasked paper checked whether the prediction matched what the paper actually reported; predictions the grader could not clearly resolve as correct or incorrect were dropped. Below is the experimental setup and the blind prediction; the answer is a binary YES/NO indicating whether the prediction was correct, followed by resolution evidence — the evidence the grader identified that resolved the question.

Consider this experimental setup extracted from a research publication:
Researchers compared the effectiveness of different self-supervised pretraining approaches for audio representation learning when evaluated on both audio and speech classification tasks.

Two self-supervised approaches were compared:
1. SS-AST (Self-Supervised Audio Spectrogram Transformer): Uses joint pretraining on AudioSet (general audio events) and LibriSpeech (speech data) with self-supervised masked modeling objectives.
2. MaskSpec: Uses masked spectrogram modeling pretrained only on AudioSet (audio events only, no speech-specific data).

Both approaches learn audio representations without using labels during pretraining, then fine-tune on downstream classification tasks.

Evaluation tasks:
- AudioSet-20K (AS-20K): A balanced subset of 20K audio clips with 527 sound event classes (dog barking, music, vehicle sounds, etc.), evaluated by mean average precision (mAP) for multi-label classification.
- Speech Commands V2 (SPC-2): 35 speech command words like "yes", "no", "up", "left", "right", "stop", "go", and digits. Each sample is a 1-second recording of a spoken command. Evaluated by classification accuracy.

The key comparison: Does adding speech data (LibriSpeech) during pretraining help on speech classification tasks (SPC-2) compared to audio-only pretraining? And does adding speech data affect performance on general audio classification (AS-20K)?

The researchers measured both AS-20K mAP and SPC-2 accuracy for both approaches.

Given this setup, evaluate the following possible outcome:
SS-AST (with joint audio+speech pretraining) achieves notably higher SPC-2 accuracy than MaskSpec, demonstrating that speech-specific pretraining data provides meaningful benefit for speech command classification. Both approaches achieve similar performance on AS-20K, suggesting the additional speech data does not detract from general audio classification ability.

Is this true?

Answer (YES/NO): NO